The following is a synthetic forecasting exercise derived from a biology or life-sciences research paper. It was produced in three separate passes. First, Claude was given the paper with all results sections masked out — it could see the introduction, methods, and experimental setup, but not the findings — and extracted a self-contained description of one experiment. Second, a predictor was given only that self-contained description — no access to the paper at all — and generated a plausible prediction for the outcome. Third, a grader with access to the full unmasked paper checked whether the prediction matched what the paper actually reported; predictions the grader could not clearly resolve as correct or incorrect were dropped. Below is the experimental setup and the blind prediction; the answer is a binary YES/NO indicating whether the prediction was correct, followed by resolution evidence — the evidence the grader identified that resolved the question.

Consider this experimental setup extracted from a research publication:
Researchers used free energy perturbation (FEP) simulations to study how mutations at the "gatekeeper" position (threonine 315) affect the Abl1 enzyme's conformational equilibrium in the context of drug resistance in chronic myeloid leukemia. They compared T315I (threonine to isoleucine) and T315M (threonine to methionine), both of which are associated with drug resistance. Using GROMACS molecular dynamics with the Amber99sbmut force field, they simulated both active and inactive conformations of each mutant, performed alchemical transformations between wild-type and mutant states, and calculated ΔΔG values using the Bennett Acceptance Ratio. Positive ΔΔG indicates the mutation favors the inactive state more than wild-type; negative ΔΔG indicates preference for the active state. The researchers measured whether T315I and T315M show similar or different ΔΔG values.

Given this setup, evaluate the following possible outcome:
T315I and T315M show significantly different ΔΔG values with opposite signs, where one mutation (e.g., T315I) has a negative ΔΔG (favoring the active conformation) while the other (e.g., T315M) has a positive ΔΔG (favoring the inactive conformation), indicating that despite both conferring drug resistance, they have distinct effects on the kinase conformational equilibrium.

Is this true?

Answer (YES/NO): NO